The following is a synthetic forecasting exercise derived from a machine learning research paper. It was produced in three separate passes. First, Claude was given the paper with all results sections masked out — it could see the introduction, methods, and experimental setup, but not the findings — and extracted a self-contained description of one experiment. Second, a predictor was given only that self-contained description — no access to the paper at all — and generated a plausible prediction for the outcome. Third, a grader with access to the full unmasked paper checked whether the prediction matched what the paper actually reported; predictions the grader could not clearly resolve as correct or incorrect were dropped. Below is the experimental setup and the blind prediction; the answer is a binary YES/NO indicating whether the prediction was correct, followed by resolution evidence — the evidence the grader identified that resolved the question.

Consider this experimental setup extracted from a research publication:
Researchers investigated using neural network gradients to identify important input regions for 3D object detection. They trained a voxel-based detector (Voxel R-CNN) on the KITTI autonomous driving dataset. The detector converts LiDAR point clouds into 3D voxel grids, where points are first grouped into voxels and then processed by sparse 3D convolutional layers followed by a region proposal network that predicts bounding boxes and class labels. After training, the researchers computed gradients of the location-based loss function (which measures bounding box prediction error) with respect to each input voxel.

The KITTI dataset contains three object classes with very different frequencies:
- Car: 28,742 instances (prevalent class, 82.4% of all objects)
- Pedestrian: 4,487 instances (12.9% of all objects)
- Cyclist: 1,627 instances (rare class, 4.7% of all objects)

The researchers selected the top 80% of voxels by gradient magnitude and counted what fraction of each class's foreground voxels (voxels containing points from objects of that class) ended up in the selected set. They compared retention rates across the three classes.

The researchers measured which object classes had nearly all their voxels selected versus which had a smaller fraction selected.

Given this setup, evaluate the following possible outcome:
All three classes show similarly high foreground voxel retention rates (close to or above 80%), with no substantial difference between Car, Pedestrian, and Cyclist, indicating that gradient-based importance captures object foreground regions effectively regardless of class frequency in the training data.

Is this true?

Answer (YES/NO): NO